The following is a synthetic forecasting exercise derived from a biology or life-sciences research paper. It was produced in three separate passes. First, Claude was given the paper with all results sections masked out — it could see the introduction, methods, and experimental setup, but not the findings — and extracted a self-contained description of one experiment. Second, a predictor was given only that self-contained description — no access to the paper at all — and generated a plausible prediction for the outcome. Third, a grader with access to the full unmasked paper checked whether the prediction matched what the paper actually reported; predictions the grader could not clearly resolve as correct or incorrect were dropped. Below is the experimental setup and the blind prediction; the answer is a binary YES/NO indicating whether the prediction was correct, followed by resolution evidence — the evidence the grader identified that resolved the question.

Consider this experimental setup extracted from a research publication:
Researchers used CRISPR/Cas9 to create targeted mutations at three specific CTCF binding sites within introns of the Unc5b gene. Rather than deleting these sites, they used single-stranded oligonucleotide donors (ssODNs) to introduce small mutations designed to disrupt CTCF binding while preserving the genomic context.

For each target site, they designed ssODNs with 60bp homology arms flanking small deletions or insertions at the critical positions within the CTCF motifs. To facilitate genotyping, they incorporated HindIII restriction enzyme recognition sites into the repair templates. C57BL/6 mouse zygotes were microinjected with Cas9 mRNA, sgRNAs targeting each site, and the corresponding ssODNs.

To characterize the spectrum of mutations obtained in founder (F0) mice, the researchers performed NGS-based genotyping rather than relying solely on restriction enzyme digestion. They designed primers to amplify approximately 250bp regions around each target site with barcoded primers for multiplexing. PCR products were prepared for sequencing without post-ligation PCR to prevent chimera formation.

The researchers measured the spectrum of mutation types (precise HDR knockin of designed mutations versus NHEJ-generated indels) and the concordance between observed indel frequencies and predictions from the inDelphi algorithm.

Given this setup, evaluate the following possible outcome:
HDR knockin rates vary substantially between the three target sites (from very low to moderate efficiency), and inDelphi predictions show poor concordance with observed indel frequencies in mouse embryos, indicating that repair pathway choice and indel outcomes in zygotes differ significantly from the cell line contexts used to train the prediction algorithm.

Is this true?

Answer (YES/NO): NO